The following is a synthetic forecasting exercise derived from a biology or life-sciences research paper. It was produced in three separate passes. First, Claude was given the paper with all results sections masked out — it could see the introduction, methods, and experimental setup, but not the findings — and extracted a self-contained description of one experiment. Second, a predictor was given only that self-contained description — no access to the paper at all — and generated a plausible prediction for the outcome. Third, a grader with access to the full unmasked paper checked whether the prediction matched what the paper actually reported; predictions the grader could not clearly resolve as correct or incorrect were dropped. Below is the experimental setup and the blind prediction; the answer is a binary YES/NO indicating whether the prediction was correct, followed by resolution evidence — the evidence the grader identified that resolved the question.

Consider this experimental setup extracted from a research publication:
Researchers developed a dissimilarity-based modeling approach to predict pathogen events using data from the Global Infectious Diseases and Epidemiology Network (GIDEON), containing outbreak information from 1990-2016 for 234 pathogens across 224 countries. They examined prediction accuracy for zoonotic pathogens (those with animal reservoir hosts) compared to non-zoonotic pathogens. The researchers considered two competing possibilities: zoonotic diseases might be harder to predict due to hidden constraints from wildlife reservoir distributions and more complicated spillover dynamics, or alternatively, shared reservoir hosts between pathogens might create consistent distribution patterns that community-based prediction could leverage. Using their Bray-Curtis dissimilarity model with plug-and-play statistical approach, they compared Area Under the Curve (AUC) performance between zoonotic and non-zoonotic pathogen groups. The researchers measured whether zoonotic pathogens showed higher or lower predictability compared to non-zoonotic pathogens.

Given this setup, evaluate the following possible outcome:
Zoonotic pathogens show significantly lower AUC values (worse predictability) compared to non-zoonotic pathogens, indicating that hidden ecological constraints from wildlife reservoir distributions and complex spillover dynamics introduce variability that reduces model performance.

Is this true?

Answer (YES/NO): NO